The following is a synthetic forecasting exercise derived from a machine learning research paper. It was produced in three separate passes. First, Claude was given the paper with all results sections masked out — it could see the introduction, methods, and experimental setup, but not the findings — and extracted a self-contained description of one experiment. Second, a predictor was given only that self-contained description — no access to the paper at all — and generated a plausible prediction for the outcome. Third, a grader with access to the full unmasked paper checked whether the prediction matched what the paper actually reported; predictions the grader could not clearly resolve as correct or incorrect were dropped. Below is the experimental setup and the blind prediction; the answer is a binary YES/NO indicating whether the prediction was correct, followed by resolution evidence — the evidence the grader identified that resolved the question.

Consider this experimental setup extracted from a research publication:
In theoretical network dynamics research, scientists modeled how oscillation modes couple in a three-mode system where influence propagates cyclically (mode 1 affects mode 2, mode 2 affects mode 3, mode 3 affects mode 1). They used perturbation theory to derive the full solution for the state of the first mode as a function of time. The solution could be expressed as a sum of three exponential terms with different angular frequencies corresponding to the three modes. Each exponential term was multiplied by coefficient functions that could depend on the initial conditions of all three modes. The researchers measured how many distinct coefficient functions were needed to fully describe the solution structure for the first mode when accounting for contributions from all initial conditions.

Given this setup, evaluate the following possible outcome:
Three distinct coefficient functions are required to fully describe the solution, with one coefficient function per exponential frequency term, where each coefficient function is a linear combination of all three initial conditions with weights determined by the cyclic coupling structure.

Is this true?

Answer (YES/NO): NO